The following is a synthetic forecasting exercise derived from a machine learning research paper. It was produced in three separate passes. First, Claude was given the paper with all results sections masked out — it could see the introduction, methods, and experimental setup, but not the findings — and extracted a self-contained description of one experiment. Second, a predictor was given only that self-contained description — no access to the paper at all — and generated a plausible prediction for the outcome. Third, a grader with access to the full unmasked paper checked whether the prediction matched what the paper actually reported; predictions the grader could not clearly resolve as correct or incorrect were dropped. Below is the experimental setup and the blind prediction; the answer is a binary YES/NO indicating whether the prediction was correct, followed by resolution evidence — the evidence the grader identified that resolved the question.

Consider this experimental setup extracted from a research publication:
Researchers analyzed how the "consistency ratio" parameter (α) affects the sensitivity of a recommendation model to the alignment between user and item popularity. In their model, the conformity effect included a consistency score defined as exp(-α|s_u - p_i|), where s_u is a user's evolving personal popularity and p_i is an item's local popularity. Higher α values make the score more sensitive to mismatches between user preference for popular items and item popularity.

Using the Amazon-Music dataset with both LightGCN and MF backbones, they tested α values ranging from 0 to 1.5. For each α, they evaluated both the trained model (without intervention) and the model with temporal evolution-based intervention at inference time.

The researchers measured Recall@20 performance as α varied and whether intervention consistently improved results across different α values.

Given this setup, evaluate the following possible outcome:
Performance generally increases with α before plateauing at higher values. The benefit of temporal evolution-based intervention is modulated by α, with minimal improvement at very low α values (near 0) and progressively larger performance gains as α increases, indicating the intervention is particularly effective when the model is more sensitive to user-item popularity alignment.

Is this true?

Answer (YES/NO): NO